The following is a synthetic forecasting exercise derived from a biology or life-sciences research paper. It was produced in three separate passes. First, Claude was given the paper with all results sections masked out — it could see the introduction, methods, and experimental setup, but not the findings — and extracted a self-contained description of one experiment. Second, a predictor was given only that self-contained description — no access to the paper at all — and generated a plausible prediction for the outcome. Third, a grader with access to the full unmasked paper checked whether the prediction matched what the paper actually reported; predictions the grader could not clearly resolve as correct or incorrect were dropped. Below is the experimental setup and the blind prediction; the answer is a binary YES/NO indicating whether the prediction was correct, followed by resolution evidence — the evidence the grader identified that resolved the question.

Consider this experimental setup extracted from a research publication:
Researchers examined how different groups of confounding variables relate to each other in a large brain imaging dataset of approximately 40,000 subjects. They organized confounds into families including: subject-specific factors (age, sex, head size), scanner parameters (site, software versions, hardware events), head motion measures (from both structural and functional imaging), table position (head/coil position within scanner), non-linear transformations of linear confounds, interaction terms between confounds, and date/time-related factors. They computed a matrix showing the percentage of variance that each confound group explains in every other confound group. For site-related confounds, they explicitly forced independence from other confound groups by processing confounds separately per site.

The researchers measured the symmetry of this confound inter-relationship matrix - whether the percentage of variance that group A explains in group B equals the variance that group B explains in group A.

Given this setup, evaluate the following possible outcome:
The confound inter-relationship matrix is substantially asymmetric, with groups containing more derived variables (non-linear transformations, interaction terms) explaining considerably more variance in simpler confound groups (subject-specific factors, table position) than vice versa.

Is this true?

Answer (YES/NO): NO